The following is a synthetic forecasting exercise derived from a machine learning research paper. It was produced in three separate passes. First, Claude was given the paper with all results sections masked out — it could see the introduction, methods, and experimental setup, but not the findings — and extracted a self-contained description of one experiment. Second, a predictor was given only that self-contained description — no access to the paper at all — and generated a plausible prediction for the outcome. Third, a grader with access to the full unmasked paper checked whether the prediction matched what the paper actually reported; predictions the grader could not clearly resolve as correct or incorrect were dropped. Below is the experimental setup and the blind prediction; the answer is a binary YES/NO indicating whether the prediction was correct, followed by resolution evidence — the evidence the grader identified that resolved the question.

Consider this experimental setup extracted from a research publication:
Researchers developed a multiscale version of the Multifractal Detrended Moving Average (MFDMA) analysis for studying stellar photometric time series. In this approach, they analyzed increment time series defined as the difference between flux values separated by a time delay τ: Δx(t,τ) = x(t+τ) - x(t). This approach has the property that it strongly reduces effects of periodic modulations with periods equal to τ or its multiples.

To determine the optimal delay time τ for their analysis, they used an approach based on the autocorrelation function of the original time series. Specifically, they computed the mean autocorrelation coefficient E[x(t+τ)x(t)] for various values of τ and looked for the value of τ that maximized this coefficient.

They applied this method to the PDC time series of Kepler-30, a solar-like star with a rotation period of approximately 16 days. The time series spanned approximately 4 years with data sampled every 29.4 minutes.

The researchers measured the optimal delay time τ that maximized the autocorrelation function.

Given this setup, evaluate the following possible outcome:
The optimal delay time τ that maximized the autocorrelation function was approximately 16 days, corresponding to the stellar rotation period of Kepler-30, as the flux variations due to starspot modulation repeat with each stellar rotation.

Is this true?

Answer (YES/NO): NO